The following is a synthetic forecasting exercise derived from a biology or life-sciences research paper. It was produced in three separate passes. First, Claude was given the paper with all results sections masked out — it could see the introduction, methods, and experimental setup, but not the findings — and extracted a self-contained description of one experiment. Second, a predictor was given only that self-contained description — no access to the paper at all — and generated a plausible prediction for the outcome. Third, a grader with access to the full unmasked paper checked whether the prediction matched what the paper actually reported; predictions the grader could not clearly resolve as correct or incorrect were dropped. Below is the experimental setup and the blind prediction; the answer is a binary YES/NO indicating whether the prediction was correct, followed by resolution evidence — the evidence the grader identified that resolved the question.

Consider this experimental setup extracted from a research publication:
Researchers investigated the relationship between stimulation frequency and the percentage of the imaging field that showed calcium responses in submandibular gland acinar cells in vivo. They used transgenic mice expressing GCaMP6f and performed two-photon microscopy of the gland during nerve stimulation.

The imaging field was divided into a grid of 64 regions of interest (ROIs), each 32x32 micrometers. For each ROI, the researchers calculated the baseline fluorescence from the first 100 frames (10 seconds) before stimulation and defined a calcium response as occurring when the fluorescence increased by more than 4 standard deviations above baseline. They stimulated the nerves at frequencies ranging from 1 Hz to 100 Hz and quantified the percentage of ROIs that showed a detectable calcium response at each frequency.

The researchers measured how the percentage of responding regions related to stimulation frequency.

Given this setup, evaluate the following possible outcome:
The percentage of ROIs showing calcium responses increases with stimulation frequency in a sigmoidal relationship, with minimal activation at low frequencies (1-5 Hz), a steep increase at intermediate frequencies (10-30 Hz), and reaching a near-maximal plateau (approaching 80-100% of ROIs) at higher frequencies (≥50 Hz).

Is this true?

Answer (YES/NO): NO